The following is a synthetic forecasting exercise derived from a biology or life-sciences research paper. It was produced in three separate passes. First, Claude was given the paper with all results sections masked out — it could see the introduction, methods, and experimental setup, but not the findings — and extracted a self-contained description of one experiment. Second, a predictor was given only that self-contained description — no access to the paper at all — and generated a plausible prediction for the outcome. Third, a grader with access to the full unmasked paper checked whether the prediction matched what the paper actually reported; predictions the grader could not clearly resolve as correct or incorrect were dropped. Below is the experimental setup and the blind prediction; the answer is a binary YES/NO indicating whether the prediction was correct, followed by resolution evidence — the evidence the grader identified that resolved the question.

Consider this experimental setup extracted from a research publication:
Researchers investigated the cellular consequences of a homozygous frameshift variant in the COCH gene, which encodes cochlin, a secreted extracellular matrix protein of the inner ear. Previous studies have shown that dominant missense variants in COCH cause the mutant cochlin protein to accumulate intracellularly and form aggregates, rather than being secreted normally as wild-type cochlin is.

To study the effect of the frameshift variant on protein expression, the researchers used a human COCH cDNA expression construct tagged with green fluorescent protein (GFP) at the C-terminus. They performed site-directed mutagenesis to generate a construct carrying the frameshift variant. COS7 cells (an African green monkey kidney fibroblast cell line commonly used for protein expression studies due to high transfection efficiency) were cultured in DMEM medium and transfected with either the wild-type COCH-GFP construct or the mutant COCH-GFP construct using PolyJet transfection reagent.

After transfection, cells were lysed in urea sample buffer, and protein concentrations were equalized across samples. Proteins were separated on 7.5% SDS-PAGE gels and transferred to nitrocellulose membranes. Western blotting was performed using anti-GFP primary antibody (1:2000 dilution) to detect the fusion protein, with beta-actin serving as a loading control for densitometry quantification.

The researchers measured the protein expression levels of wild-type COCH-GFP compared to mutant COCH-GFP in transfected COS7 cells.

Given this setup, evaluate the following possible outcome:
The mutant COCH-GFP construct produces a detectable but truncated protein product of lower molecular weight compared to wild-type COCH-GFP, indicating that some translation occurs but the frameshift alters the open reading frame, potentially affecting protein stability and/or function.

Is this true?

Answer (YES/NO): NO